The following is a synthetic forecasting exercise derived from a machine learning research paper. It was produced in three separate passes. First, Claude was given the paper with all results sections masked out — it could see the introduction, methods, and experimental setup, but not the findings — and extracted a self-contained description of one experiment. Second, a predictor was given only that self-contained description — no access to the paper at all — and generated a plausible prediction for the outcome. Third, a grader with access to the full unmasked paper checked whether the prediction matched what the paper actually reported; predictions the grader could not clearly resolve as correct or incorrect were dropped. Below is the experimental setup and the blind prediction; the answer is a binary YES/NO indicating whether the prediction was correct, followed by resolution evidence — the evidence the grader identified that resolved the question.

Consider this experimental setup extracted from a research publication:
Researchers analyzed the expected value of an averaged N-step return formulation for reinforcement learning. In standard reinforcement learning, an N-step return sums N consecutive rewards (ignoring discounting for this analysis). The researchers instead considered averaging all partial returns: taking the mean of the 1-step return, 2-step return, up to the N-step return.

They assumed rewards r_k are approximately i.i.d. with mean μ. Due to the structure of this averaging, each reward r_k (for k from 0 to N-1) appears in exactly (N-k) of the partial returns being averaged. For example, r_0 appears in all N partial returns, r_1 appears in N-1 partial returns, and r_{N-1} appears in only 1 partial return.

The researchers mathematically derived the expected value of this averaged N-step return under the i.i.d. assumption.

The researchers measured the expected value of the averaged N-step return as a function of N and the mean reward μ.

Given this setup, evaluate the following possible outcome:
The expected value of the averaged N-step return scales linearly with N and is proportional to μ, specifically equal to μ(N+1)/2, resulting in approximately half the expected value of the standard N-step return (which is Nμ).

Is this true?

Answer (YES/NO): YES